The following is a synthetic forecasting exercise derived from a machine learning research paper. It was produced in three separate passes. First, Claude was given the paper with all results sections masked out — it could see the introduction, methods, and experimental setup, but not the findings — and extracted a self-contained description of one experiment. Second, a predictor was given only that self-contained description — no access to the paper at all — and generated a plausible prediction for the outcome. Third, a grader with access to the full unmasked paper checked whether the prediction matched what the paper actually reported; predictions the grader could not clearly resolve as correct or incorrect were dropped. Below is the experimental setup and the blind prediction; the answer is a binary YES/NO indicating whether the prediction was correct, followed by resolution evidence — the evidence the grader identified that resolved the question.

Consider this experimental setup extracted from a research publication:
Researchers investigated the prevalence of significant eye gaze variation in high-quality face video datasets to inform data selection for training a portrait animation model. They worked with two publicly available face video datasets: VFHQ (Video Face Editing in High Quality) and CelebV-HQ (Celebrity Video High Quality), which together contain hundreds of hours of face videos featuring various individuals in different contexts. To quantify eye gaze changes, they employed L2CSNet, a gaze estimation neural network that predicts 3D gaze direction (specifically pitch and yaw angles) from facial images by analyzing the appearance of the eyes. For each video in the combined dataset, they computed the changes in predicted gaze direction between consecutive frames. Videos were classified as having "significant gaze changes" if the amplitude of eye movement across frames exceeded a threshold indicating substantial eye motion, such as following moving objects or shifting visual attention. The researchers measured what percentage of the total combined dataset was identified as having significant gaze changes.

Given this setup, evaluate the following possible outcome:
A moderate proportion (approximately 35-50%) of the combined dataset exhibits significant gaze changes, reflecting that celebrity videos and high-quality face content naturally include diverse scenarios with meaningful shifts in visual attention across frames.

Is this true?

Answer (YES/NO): NO